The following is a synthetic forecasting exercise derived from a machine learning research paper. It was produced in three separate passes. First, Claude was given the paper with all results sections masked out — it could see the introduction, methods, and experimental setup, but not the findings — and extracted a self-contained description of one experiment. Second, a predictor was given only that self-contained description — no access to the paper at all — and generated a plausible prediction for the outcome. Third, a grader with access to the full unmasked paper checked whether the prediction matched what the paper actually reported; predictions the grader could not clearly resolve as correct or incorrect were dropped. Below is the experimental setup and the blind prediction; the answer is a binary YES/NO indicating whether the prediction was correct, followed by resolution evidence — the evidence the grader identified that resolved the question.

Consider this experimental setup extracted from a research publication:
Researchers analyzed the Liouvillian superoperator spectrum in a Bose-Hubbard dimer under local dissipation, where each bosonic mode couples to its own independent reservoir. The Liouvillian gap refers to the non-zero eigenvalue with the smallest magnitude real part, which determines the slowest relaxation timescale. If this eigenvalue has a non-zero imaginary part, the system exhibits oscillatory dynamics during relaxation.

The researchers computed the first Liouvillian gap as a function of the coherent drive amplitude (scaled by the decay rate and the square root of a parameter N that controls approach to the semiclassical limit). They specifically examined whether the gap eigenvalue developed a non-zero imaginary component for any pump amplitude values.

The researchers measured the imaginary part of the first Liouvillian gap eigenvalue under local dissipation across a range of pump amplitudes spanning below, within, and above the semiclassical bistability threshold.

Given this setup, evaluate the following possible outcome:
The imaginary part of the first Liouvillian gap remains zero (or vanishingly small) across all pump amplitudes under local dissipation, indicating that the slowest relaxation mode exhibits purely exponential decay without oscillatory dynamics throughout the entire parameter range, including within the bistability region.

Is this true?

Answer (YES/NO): YES